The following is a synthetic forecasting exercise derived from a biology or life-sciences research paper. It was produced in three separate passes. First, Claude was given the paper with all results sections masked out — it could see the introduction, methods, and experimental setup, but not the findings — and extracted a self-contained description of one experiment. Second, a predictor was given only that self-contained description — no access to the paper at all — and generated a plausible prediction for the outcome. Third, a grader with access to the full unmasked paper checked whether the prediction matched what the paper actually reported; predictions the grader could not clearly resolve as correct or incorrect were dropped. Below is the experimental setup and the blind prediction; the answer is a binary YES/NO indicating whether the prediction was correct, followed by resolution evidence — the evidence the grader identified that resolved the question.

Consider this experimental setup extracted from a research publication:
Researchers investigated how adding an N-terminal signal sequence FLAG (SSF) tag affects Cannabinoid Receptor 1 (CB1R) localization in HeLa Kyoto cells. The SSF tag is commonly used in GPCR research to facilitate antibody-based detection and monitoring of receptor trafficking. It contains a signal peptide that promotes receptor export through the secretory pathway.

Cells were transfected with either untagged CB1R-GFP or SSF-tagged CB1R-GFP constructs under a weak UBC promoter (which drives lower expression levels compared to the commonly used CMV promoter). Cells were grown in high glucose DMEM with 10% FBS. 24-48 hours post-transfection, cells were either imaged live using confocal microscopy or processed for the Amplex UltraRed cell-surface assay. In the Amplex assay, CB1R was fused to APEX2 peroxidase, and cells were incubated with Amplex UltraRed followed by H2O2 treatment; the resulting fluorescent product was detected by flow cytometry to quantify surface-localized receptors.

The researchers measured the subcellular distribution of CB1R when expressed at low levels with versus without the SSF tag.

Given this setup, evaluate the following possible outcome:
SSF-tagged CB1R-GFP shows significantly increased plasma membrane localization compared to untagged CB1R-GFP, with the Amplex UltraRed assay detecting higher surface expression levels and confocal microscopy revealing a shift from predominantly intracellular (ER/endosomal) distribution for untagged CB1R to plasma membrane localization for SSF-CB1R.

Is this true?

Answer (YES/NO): NO